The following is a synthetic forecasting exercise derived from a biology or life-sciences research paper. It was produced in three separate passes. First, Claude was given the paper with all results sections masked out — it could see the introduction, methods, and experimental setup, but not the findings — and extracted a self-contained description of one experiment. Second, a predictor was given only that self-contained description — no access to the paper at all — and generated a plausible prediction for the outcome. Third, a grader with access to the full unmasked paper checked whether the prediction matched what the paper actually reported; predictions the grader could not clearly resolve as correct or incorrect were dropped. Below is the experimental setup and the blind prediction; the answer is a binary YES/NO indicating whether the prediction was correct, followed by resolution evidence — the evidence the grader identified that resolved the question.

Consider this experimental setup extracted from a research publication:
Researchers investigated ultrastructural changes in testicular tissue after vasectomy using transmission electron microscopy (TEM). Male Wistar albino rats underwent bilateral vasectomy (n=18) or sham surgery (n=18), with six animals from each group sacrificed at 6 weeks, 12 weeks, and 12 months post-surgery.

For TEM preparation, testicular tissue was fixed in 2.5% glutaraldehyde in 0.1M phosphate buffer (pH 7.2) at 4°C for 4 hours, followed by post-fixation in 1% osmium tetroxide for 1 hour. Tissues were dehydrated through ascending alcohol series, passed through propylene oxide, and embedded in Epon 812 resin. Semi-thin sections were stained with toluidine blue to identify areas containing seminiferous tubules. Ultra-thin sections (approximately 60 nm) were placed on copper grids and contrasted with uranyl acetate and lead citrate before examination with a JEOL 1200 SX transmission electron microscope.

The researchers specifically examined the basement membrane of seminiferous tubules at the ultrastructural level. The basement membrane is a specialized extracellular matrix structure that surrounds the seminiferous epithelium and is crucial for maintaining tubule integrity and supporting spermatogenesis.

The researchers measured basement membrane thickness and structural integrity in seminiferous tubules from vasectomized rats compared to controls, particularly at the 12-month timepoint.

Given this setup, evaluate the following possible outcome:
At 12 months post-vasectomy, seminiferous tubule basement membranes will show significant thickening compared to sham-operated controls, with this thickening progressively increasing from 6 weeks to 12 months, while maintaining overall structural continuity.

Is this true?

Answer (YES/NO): NO